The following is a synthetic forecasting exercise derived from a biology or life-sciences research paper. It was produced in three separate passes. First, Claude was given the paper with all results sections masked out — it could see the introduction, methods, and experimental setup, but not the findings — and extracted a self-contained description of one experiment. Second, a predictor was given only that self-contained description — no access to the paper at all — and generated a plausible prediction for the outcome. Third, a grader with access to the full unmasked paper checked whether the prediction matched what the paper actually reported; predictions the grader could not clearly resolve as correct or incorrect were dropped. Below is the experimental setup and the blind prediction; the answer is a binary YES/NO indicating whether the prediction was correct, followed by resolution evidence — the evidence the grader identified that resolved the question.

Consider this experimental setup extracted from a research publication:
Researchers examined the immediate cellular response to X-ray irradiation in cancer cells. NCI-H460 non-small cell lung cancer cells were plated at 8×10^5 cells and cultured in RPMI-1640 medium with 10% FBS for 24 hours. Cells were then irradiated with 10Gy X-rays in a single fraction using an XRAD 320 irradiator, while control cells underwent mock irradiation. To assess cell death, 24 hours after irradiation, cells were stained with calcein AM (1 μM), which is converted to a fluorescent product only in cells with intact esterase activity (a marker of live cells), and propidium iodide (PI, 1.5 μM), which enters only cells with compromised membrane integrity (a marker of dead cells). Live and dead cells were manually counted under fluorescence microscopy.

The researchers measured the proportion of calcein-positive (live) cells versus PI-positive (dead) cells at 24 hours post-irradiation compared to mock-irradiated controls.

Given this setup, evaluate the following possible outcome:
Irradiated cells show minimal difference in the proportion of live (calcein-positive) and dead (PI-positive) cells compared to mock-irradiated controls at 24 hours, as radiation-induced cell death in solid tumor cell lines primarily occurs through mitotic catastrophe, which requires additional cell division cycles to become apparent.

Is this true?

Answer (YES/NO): YES